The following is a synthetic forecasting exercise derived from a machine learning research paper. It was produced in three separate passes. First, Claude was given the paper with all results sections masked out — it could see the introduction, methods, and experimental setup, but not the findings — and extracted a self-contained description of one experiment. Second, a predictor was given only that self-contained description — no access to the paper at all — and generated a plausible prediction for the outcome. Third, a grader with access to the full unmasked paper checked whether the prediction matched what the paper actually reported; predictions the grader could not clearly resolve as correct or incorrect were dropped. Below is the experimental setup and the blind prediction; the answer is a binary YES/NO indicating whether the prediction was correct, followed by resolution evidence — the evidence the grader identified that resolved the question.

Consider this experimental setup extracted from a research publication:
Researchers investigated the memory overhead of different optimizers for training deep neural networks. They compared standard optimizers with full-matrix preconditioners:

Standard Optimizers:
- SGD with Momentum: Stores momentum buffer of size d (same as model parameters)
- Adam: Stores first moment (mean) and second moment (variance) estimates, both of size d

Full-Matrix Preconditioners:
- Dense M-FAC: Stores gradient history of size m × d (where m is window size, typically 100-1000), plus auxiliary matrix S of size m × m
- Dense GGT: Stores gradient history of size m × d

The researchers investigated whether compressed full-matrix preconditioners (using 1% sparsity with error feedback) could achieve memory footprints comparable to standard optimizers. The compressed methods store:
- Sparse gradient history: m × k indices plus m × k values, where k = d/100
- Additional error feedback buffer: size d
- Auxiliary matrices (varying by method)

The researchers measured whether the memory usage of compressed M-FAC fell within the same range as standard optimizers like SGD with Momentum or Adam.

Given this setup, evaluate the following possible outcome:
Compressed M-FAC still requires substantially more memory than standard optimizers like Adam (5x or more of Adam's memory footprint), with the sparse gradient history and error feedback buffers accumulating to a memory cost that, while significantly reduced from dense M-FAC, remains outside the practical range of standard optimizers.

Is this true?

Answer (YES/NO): NO